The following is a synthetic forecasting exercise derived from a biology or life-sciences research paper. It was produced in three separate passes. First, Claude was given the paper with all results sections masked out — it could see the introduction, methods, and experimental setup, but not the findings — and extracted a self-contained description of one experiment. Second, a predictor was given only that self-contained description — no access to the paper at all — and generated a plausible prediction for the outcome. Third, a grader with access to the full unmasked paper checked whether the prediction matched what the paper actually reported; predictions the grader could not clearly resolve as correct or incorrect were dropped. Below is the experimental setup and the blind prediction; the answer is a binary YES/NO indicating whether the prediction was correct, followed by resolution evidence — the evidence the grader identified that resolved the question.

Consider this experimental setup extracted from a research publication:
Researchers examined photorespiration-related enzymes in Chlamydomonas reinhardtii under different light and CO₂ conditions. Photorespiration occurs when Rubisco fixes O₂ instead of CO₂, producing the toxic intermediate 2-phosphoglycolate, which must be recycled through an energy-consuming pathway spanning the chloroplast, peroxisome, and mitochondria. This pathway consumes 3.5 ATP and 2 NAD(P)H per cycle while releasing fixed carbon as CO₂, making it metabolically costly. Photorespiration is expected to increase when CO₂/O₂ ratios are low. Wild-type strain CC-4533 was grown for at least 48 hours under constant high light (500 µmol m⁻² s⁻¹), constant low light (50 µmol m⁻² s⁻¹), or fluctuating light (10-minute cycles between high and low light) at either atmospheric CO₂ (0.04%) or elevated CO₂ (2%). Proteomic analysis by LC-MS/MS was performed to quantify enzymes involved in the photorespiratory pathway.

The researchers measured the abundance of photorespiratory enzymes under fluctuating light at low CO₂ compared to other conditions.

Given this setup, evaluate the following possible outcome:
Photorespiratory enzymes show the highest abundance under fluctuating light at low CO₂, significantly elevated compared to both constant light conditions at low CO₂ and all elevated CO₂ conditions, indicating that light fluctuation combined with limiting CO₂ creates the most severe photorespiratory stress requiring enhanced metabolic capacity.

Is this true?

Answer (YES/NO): NO